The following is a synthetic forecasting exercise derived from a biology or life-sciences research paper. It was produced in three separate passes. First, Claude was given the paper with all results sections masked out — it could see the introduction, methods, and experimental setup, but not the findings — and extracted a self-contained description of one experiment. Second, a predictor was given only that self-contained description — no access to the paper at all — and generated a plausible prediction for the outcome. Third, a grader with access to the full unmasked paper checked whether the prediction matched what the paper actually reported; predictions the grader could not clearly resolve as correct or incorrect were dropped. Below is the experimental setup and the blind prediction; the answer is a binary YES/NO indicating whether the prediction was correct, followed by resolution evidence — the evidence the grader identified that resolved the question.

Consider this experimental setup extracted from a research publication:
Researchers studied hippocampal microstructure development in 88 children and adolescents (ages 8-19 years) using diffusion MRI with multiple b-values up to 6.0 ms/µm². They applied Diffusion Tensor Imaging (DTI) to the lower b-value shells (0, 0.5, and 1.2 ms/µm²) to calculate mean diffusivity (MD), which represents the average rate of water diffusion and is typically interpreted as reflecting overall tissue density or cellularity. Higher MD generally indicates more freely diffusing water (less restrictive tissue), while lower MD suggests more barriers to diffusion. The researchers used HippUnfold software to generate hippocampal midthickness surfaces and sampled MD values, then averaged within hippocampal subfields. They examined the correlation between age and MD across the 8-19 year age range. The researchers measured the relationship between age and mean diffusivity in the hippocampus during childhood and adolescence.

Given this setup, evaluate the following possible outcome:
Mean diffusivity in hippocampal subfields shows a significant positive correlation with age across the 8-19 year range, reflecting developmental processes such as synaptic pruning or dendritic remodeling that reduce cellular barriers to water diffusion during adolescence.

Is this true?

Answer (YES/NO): NO